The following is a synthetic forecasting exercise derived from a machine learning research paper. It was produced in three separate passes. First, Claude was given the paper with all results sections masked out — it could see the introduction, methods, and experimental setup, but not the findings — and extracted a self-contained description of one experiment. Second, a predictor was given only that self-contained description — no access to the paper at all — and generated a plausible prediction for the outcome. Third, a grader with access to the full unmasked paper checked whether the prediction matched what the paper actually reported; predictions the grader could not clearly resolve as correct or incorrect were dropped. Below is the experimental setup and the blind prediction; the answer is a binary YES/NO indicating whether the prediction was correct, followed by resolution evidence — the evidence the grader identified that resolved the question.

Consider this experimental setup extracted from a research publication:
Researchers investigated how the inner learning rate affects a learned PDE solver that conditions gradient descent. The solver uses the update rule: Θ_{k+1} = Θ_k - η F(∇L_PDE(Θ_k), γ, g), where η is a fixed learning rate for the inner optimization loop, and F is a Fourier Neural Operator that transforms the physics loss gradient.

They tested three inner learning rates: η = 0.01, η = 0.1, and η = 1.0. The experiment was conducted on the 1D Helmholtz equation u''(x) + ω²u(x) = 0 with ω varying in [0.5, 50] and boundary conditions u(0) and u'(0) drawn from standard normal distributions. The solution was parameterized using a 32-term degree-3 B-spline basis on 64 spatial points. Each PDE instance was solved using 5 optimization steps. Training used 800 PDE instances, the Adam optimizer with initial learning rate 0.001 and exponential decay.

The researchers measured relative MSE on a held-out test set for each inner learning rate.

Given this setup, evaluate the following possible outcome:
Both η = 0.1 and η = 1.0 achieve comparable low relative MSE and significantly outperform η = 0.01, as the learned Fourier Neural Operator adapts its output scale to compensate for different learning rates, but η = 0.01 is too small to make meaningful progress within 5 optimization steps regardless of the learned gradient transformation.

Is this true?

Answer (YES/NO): NO